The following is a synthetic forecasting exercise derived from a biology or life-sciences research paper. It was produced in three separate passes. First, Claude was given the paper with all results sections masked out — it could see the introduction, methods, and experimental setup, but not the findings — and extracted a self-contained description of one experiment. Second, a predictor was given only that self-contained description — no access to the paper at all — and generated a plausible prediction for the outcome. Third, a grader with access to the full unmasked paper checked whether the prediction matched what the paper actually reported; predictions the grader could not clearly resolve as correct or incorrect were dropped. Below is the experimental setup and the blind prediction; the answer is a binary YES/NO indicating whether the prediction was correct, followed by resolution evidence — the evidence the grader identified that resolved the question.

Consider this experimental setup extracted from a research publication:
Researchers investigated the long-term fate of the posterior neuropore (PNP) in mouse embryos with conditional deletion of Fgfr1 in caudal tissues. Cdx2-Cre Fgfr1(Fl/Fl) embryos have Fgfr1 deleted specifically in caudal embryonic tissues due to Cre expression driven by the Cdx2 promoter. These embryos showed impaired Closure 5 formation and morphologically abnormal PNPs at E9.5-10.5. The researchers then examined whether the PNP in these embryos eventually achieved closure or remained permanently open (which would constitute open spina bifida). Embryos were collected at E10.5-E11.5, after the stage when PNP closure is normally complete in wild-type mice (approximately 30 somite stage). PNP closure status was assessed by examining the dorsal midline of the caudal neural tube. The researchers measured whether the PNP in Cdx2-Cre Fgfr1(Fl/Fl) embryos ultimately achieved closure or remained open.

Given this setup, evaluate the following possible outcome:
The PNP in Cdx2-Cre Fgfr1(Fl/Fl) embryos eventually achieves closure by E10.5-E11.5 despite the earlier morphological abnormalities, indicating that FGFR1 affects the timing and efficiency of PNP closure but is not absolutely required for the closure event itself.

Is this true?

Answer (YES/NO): NO